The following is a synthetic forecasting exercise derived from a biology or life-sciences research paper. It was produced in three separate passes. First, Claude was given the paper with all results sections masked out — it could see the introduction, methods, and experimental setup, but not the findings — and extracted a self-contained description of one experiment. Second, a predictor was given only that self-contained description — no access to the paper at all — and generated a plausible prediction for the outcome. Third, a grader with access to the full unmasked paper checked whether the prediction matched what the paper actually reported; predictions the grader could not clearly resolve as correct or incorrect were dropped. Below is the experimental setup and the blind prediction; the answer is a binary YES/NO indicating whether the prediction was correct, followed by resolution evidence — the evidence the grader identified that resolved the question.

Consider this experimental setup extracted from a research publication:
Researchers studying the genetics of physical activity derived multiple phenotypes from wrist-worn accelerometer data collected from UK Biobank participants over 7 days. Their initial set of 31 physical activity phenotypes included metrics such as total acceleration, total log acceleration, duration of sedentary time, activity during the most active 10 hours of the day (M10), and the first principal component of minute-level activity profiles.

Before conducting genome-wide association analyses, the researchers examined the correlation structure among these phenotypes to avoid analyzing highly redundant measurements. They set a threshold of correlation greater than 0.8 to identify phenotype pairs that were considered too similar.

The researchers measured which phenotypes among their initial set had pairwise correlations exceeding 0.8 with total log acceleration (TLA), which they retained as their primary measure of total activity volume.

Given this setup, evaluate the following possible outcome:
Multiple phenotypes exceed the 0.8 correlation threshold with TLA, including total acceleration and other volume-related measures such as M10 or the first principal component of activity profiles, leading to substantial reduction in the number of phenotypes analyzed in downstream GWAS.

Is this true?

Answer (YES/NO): YES